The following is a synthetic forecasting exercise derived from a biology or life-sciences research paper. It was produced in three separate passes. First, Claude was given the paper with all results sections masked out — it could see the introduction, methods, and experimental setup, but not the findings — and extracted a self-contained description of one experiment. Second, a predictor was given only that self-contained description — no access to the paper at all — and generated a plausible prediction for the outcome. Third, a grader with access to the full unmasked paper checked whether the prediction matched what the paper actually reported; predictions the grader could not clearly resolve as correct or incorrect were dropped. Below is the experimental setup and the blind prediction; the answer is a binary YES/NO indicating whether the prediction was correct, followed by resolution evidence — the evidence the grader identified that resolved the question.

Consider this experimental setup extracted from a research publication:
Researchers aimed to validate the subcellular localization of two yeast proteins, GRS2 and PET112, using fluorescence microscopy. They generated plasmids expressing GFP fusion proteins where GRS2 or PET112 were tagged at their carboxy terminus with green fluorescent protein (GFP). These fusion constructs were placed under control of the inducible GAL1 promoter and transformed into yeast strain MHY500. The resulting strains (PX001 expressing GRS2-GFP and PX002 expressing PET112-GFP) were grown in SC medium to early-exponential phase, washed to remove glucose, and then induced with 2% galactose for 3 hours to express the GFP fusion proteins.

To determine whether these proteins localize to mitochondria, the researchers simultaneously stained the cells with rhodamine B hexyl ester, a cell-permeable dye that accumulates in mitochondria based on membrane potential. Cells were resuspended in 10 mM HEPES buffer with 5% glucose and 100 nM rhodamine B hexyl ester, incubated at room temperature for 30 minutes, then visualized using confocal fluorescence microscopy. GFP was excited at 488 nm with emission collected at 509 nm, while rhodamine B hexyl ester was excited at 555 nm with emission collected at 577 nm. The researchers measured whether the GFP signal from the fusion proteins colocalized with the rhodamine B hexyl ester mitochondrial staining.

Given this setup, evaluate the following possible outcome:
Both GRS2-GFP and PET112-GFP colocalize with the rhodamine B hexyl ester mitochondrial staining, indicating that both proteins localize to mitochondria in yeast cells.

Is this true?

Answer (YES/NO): YES